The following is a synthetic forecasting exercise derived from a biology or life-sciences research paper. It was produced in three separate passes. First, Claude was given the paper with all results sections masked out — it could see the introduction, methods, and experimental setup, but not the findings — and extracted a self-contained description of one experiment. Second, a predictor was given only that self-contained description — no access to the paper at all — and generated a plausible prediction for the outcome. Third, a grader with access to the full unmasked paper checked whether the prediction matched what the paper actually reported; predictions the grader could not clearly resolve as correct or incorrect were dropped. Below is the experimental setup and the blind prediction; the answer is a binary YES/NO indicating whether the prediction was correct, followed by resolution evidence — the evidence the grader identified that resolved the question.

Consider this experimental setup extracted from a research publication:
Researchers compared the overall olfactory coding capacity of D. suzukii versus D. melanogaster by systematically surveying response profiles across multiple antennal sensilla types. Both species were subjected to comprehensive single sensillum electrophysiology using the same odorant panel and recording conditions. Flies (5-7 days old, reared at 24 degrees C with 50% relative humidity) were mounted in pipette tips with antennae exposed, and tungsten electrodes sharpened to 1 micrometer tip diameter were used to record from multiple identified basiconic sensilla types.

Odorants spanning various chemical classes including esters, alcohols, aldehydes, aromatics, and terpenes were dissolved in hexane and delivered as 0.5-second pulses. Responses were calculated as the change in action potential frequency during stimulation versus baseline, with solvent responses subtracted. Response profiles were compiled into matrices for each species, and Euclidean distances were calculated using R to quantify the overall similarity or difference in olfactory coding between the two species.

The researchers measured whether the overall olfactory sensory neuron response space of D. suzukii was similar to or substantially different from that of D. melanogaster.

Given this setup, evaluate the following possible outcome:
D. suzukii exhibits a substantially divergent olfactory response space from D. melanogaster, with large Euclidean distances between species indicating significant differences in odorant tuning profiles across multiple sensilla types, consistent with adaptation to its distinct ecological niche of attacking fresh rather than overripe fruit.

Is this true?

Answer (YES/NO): NO